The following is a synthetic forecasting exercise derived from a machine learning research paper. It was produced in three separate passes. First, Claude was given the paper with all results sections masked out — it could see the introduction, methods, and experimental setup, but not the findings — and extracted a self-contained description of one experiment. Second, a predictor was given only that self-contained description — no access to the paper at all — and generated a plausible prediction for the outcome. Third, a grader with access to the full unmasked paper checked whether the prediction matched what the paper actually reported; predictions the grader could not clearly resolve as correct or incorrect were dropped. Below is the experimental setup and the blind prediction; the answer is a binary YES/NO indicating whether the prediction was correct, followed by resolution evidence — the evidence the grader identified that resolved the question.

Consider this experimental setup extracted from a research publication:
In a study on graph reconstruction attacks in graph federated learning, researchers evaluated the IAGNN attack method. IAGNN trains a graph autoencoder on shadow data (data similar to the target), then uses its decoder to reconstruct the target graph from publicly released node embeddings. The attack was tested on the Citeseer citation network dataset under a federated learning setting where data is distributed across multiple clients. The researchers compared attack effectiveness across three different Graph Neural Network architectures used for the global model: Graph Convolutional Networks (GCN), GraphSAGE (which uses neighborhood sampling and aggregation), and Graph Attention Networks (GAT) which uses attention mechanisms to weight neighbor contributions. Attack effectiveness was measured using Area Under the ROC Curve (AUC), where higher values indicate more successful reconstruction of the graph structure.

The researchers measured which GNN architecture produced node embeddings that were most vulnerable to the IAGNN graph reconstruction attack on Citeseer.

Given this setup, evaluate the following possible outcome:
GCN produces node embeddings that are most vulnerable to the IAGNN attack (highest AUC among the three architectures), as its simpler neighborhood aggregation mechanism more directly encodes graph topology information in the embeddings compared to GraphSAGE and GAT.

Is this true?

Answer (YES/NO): NO